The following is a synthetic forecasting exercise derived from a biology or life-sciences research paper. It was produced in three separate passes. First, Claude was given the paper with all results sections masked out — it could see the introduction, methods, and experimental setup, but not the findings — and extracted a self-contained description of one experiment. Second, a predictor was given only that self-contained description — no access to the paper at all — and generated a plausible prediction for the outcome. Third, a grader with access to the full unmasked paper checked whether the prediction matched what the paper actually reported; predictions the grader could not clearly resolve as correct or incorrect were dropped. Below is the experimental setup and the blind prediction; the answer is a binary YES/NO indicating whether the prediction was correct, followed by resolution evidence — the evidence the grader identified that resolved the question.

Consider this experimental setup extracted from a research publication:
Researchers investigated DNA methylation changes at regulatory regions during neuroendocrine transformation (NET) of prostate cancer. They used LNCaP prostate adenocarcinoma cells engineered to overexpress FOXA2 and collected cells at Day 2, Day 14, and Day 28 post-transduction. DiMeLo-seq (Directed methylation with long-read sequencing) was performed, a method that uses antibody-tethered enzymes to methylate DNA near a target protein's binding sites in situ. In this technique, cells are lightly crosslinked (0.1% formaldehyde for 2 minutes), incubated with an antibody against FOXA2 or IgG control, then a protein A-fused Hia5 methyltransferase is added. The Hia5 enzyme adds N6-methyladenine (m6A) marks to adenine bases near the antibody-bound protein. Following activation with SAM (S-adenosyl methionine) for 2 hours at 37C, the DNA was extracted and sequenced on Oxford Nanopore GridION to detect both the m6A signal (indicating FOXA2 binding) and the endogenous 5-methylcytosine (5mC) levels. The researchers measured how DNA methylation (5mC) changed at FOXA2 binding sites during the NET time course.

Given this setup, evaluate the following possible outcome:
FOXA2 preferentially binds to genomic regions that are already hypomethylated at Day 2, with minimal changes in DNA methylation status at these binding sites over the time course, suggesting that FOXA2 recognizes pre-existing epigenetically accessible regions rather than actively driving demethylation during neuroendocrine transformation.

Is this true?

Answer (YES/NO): NO